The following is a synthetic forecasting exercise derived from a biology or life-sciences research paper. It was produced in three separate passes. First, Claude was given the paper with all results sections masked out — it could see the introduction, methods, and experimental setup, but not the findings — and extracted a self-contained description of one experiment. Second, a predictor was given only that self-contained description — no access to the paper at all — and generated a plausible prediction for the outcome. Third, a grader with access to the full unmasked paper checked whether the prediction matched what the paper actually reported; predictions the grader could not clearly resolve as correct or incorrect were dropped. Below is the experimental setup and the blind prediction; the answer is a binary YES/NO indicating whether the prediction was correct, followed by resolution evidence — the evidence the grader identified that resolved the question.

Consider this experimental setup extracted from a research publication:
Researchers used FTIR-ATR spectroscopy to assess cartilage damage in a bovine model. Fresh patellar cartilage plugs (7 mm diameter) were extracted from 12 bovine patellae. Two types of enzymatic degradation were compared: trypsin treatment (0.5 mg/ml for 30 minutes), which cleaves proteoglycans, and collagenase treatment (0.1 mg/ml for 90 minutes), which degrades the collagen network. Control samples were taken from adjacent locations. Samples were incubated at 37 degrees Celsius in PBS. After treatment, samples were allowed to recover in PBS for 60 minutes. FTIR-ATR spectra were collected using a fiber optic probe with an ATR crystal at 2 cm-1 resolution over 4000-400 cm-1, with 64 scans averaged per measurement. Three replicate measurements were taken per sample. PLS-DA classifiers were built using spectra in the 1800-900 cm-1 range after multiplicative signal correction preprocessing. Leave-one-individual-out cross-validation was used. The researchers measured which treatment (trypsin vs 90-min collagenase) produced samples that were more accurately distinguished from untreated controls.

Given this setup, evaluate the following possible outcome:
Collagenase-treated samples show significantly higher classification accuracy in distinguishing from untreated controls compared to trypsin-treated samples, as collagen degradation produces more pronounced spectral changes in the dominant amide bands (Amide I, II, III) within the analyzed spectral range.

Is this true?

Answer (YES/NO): YES